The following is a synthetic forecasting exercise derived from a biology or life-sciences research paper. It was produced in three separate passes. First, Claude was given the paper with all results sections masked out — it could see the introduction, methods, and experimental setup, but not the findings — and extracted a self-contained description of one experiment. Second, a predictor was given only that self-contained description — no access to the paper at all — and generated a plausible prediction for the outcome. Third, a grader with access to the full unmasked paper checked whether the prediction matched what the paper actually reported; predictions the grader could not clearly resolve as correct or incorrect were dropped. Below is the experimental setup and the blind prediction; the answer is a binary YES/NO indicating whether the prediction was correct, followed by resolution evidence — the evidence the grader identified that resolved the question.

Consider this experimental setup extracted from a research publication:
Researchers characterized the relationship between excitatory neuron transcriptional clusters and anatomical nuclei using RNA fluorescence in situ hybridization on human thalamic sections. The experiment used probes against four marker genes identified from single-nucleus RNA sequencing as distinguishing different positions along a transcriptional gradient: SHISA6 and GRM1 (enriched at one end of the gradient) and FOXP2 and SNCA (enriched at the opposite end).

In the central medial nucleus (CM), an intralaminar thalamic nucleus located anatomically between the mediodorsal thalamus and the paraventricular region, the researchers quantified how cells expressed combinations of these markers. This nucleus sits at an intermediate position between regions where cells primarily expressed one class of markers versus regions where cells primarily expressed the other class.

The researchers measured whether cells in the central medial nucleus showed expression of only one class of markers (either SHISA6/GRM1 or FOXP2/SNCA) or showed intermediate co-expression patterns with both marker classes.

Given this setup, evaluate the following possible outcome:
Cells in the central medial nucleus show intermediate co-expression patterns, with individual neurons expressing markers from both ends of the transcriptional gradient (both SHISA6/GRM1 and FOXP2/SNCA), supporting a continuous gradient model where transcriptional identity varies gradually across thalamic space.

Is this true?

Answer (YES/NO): YES